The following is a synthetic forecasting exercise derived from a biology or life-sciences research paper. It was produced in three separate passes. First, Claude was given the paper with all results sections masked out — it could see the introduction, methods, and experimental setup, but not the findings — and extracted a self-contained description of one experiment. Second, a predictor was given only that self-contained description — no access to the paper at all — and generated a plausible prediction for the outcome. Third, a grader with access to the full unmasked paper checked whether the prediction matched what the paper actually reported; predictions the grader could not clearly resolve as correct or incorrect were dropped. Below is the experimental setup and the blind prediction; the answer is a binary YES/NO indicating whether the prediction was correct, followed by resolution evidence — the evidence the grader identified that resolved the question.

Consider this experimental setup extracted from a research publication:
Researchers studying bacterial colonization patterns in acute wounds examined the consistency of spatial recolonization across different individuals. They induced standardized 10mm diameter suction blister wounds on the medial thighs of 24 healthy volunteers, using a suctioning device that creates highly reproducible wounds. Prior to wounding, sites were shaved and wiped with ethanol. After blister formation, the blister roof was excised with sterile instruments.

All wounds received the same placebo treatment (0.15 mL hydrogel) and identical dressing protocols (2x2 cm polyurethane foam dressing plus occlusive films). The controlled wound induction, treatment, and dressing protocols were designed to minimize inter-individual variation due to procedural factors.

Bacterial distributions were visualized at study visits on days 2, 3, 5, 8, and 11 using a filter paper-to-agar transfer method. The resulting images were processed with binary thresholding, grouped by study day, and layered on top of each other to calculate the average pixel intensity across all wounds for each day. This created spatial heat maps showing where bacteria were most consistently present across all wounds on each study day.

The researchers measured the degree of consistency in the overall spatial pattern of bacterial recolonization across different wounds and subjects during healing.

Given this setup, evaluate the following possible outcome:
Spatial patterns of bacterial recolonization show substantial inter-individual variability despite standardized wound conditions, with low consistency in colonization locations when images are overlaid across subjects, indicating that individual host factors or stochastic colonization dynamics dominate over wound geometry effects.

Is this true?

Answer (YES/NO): NO